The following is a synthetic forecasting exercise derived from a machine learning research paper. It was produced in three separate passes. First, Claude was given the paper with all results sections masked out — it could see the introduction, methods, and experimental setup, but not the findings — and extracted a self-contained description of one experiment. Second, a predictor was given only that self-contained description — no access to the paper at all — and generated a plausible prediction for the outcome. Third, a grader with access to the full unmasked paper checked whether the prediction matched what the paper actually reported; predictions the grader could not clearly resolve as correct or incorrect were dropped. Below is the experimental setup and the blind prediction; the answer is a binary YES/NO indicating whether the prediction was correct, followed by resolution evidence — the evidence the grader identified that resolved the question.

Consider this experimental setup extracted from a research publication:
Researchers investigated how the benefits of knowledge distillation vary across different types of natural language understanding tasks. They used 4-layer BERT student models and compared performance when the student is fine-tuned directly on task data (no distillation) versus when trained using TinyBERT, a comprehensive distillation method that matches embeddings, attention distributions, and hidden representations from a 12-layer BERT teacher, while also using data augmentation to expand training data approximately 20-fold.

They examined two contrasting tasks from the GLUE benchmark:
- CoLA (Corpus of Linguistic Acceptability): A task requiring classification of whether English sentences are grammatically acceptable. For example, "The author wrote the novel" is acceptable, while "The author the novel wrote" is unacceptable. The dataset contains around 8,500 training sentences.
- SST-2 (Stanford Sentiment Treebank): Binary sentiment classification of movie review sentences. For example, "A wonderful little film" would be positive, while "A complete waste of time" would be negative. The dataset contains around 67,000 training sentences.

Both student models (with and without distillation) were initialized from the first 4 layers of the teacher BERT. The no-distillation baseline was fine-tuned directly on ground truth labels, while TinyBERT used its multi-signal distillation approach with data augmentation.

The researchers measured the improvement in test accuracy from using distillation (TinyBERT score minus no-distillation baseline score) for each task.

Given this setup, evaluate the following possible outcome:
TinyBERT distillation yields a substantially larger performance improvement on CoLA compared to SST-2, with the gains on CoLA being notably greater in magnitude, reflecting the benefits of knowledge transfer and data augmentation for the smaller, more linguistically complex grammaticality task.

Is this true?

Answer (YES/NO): YES